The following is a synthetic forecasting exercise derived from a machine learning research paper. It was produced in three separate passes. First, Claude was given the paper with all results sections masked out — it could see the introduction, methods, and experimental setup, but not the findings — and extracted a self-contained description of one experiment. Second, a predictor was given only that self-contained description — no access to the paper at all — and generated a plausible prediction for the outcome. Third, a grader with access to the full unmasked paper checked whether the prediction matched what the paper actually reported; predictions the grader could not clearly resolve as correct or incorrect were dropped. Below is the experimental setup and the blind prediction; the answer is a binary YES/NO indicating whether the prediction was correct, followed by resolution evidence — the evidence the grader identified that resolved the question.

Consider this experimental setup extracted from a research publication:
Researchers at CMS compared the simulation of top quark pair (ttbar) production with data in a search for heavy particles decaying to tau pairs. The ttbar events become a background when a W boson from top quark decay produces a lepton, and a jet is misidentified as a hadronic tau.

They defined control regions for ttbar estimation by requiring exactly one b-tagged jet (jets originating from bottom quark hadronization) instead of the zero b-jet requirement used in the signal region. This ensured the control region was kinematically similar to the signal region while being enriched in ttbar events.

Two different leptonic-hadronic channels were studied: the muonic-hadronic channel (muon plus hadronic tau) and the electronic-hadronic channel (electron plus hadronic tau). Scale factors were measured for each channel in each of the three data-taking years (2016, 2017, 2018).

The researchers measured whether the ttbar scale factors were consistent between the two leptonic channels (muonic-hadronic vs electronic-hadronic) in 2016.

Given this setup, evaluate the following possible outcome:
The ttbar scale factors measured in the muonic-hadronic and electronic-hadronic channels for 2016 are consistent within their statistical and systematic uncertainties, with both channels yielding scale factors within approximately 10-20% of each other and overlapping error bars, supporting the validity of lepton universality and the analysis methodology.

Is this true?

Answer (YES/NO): YES